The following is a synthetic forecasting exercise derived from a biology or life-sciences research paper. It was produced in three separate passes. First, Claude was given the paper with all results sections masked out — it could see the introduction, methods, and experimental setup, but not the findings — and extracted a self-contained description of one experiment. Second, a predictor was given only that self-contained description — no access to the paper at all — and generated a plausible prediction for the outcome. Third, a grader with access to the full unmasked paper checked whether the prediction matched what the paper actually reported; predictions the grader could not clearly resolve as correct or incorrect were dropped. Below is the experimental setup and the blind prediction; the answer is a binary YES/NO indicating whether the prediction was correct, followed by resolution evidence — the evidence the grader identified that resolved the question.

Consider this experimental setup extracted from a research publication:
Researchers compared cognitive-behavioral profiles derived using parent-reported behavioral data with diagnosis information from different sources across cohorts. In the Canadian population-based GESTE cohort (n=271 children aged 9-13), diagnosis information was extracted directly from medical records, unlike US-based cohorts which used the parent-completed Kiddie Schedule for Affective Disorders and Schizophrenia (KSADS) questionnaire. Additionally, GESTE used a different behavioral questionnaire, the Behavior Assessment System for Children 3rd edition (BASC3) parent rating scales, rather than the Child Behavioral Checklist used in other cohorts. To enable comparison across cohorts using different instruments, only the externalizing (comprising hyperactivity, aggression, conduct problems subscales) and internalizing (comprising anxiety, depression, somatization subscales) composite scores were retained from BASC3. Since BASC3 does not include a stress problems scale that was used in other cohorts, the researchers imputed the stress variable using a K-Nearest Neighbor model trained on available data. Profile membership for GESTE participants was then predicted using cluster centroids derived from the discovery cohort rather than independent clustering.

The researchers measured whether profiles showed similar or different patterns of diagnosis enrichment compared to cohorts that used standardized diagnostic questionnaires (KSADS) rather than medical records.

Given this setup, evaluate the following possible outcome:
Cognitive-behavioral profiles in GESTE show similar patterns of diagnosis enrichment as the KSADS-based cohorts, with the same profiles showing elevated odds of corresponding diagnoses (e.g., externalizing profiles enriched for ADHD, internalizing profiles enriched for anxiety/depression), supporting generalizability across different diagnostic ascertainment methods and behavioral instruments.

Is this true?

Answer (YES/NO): NO